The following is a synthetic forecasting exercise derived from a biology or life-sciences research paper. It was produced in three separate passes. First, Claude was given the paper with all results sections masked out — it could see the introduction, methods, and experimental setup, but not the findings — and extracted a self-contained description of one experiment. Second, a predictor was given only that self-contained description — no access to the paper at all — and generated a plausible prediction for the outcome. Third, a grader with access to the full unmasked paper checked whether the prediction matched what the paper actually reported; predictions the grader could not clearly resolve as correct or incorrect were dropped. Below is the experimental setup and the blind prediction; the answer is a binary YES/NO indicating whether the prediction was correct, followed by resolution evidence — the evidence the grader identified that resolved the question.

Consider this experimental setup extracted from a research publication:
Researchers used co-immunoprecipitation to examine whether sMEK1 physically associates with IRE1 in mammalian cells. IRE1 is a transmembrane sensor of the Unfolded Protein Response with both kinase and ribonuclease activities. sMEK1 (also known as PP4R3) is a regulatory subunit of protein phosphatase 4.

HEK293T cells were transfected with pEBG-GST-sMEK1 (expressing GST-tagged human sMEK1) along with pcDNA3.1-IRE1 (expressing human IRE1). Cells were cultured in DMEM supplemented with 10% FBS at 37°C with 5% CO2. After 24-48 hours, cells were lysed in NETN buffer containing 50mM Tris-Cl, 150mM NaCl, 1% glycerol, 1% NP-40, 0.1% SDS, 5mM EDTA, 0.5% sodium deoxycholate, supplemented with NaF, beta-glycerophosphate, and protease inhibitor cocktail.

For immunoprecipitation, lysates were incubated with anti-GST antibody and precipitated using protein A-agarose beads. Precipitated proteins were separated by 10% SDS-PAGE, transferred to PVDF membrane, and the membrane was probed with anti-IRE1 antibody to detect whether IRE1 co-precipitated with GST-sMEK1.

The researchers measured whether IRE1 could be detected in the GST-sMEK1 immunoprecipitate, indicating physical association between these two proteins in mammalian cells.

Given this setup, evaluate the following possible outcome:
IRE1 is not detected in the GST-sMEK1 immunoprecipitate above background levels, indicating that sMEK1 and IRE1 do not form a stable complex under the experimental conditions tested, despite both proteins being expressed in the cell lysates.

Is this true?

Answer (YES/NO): NO